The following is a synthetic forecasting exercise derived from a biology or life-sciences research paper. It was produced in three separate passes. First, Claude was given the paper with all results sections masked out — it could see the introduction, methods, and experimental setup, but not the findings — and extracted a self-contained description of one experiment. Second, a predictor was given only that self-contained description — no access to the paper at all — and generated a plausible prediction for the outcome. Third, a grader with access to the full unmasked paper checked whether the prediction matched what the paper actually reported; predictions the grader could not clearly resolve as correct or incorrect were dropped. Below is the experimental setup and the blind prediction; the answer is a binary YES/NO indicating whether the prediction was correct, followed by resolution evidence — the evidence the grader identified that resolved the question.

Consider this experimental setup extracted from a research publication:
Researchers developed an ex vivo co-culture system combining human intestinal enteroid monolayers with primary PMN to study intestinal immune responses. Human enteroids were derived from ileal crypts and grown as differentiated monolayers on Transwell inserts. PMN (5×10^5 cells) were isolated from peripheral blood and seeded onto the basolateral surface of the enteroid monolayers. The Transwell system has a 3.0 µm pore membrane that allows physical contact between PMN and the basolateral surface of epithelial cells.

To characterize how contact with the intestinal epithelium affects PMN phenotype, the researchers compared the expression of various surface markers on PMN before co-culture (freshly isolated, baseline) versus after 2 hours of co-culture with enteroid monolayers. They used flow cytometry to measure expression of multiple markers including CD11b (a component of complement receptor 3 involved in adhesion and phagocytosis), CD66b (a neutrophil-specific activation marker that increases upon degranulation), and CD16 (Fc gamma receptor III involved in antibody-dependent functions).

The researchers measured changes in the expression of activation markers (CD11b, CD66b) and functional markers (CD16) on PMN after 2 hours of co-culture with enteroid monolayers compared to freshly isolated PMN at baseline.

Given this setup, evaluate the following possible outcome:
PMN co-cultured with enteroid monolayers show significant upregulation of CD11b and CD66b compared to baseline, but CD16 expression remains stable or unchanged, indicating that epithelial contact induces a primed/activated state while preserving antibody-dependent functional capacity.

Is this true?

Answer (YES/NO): NO